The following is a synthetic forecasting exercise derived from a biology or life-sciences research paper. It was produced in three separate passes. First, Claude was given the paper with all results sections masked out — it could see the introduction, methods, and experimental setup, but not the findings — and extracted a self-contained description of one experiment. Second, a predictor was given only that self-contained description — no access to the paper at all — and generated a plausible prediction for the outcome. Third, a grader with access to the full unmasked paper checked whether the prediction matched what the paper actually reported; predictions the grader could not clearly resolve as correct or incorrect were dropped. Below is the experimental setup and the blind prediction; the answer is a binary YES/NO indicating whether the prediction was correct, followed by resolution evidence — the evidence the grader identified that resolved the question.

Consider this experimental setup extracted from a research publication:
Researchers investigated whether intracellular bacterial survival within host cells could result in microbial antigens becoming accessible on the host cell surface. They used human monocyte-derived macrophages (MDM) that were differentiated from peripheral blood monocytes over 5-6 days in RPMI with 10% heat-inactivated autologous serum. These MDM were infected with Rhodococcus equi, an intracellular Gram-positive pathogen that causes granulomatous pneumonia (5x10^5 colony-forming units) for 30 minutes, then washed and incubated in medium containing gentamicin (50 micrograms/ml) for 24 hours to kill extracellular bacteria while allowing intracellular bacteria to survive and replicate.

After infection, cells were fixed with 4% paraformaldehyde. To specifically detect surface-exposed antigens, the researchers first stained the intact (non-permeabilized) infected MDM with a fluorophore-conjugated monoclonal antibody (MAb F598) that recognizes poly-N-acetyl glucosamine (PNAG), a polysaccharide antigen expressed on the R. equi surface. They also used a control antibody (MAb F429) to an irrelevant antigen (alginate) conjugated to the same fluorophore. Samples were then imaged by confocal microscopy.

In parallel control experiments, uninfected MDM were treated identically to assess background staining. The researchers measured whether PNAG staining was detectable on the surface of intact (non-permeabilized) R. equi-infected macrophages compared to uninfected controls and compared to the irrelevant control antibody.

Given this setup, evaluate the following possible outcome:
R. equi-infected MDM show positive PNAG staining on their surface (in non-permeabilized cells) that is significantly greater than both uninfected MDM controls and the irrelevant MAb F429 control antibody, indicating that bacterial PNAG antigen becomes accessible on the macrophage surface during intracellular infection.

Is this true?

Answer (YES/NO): YES